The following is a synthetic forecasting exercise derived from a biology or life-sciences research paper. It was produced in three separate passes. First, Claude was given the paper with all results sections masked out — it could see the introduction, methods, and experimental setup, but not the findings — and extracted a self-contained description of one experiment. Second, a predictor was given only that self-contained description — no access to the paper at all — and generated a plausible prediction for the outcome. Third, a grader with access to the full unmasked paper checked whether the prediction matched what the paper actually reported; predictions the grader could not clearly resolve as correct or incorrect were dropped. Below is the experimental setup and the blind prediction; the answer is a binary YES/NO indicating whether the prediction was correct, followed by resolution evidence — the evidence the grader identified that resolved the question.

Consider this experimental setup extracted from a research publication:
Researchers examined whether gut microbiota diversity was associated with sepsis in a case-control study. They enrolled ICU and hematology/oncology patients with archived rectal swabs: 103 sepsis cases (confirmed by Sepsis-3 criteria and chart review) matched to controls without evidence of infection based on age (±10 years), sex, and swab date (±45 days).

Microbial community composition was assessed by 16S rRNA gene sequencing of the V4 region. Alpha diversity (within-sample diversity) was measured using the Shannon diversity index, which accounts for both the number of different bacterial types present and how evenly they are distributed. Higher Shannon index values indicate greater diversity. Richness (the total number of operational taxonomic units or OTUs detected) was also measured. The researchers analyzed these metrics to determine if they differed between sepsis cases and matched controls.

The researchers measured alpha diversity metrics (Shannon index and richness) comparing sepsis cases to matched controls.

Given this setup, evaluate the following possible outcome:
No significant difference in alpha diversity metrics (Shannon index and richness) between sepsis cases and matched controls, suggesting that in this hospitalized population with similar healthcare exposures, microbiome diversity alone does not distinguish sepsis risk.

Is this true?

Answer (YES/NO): NO